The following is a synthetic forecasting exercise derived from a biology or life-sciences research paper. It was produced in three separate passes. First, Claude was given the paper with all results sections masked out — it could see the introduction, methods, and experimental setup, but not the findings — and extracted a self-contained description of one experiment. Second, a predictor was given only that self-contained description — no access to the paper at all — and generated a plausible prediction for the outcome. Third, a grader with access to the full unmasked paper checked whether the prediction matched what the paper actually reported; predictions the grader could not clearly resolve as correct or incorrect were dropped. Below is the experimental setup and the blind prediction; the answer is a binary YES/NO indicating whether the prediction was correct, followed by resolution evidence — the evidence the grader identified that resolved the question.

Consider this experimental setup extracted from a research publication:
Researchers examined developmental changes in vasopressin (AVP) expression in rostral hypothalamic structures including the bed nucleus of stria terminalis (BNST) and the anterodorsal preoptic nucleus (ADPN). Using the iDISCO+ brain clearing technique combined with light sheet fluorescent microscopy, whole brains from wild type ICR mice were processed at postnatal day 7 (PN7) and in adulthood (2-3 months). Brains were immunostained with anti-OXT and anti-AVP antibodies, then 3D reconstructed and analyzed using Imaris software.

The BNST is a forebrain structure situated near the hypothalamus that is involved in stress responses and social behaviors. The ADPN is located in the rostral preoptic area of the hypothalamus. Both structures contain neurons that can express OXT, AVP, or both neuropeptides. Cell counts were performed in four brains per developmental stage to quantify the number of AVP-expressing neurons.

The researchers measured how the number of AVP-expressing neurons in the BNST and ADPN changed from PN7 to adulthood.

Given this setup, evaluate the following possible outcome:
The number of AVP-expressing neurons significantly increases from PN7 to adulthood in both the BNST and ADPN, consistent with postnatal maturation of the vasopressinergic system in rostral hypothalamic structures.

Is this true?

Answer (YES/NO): NO